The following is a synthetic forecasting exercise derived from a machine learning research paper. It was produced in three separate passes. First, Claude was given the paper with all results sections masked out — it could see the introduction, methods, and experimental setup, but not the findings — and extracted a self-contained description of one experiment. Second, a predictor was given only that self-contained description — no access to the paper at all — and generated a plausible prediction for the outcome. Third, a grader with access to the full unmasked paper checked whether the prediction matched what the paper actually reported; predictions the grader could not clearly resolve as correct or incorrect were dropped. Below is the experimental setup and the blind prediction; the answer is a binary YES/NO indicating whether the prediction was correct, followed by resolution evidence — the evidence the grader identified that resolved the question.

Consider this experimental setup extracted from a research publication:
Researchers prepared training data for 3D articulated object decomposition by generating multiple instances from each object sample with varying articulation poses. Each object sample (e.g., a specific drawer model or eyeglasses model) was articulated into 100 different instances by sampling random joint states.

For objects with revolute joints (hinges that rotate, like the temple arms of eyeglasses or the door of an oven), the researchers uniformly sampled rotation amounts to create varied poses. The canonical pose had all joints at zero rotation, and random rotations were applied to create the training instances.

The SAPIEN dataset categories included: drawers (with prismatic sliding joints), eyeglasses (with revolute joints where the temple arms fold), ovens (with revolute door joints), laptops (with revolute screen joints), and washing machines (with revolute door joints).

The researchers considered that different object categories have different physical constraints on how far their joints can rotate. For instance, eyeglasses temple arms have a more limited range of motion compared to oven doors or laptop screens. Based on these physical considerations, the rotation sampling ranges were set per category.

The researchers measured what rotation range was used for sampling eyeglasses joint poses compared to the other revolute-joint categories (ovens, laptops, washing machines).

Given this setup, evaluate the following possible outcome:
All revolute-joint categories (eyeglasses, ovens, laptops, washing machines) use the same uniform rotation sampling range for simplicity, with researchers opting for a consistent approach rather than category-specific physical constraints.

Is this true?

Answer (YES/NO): NO